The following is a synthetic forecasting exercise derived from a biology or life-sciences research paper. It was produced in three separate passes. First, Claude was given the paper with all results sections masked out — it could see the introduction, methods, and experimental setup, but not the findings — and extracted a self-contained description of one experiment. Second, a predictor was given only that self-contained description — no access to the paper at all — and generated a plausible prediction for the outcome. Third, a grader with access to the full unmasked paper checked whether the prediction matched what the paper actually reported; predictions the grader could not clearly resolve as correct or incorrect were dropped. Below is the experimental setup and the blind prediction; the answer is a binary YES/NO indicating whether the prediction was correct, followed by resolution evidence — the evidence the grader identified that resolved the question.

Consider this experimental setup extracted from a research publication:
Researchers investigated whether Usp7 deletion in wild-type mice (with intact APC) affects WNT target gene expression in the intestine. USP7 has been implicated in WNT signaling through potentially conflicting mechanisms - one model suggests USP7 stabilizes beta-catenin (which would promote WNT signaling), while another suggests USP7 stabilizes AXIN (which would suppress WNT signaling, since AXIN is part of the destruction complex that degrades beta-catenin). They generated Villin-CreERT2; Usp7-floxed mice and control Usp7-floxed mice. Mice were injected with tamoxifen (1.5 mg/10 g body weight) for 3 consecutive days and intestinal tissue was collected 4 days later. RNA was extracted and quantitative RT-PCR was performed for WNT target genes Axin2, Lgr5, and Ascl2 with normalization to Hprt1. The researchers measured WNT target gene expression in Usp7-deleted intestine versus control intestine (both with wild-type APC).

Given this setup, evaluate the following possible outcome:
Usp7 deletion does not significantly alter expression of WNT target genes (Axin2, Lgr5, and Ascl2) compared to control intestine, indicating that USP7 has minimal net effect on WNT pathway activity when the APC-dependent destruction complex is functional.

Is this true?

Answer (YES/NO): YES